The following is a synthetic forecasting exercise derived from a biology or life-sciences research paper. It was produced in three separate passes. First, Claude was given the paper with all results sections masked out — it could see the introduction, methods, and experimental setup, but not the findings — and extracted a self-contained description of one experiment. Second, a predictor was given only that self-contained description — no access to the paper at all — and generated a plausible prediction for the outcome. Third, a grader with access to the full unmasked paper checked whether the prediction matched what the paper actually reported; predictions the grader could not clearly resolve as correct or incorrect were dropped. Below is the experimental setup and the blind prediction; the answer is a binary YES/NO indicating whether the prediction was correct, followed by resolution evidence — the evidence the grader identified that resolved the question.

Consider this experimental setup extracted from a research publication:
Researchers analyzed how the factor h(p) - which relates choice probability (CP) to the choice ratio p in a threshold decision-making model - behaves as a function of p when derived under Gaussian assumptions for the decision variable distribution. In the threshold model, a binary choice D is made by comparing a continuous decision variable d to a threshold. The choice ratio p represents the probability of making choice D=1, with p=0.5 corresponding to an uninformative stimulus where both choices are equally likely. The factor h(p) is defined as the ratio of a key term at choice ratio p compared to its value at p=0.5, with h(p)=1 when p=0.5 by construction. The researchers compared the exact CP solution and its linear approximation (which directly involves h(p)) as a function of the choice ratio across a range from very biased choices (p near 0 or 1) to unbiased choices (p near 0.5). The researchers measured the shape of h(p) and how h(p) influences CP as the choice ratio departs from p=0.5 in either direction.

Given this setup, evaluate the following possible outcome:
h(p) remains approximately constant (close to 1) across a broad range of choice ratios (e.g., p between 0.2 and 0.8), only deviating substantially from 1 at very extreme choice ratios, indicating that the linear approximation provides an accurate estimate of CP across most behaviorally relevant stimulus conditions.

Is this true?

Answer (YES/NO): YES